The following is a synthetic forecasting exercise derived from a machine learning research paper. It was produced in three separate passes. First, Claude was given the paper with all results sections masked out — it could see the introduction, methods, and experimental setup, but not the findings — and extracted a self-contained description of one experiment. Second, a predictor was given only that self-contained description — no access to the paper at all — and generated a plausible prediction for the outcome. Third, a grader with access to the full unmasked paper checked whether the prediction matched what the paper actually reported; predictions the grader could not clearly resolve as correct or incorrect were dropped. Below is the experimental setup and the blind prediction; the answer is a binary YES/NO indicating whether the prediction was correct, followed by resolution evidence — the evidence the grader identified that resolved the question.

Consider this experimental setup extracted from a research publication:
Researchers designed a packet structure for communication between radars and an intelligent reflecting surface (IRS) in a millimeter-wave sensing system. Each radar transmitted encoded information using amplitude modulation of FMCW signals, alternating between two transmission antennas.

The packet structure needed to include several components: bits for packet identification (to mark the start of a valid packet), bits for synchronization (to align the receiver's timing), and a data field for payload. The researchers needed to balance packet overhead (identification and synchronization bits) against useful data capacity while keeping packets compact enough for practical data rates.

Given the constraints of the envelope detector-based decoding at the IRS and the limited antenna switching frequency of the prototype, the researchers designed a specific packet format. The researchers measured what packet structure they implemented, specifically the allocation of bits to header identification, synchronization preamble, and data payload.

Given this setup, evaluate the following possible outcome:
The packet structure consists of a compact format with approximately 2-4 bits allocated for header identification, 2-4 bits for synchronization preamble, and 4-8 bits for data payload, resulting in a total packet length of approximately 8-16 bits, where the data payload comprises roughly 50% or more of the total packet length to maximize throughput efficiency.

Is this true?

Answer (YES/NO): YES